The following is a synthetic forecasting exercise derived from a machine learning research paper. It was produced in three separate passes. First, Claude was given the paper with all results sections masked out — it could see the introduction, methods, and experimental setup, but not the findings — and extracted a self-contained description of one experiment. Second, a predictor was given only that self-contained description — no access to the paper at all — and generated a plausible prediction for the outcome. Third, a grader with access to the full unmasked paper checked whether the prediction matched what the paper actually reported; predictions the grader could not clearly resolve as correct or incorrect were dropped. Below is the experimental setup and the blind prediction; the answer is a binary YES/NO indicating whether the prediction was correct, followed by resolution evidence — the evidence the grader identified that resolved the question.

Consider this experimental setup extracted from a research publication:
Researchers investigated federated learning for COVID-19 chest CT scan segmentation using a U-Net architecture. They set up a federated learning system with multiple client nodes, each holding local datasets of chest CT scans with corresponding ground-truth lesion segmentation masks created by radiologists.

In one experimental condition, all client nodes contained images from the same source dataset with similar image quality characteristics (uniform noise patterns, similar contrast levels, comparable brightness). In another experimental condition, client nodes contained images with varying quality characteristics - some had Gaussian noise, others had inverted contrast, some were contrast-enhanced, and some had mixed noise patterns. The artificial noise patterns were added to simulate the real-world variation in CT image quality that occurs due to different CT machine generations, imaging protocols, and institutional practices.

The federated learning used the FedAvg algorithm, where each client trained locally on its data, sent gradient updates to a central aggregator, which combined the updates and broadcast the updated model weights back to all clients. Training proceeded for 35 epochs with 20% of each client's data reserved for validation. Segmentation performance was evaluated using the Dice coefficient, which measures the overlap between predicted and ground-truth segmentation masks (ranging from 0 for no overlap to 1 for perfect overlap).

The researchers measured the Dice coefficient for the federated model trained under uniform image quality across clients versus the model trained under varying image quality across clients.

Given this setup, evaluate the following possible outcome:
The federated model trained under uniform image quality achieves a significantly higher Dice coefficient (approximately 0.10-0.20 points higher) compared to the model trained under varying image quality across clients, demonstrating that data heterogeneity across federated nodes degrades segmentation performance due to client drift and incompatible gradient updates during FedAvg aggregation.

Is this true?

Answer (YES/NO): NO